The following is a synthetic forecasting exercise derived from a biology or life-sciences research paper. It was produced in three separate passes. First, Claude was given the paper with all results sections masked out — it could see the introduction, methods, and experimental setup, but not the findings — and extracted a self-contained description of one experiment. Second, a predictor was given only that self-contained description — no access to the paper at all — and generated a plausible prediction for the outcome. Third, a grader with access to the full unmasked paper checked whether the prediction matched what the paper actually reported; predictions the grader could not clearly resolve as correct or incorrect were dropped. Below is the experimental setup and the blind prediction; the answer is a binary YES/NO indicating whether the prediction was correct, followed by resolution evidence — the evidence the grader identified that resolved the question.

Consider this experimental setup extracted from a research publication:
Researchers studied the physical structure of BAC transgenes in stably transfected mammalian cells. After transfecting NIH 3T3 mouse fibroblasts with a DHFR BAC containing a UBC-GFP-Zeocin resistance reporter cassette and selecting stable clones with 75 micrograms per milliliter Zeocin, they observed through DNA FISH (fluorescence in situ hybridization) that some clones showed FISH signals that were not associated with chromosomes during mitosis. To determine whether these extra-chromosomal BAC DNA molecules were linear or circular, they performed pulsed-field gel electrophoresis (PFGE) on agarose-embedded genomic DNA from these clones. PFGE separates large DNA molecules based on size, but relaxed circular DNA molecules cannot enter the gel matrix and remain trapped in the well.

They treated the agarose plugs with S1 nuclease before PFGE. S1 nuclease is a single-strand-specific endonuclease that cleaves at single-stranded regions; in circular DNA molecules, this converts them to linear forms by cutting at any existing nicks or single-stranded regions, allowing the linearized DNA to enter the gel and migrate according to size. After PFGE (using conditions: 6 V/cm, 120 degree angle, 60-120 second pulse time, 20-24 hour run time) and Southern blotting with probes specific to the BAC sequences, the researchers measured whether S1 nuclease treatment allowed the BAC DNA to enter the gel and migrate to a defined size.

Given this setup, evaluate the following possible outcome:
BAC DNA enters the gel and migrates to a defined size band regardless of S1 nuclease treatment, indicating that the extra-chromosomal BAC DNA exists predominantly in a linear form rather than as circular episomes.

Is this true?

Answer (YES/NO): NO